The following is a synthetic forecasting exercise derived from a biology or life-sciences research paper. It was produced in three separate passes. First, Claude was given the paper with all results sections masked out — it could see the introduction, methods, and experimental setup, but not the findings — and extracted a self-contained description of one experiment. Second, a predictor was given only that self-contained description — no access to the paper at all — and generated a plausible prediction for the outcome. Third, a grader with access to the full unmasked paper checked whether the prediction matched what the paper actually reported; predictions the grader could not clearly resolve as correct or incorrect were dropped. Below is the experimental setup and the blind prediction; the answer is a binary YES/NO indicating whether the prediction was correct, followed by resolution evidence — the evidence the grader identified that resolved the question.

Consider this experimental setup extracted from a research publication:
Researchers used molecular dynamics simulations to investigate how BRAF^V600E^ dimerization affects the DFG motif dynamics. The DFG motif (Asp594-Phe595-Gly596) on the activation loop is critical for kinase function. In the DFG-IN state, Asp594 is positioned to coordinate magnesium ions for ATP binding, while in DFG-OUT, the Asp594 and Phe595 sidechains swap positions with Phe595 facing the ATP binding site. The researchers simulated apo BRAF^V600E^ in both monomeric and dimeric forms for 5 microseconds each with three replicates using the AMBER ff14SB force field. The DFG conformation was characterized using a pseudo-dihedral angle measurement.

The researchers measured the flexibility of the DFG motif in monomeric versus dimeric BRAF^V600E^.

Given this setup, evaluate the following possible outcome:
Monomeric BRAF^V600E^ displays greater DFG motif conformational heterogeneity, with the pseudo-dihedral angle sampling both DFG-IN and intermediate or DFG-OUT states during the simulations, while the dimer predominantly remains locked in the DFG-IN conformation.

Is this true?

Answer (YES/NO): NO